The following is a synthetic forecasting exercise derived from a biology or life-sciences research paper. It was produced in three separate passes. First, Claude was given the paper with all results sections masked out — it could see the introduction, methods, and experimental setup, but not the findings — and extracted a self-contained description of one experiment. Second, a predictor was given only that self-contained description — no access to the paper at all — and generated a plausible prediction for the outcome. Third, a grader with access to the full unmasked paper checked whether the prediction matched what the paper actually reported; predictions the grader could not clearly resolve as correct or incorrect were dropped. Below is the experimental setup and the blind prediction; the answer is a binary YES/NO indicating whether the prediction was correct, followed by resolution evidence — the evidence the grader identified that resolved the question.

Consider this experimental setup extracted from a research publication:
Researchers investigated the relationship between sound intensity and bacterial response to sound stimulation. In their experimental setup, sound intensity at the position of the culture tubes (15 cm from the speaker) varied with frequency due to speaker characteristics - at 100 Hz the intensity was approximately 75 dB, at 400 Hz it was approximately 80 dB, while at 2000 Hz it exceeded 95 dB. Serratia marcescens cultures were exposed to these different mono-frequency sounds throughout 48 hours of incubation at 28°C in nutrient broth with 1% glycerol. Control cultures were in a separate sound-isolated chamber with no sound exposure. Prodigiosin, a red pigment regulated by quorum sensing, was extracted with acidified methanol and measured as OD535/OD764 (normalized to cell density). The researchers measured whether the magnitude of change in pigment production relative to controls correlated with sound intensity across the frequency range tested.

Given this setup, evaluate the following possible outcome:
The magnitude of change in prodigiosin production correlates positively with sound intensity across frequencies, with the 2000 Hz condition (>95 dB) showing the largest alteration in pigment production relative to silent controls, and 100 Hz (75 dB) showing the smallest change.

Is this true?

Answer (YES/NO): NO